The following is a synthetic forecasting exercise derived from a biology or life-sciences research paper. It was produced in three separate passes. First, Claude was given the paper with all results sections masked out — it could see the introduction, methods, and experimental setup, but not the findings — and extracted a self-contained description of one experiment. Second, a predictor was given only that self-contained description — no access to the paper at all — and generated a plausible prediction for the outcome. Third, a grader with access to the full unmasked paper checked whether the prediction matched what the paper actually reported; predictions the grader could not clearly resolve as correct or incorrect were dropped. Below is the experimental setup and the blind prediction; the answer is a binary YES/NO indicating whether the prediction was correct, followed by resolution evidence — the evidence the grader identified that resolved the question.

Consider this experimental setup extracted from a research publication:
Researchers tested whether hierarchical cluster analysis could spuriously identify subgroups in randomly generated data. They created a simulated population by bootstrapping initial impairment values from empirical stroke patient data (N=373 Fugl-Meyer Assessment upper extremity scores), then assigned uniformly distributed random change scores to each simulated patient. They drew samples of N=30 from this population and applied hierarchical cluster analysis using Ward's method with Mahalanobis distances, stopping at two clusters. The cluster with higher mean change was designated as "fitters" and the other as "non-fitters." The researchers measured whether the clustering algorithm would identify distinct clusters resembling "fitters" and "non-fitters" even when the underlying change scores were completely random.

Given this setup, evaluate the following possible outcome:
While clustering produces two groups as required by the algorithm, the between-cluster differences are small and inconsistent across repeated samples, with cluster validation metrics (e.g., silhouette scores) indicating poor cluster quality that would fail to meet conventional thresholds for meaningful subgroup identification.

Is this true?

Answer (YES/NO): NO